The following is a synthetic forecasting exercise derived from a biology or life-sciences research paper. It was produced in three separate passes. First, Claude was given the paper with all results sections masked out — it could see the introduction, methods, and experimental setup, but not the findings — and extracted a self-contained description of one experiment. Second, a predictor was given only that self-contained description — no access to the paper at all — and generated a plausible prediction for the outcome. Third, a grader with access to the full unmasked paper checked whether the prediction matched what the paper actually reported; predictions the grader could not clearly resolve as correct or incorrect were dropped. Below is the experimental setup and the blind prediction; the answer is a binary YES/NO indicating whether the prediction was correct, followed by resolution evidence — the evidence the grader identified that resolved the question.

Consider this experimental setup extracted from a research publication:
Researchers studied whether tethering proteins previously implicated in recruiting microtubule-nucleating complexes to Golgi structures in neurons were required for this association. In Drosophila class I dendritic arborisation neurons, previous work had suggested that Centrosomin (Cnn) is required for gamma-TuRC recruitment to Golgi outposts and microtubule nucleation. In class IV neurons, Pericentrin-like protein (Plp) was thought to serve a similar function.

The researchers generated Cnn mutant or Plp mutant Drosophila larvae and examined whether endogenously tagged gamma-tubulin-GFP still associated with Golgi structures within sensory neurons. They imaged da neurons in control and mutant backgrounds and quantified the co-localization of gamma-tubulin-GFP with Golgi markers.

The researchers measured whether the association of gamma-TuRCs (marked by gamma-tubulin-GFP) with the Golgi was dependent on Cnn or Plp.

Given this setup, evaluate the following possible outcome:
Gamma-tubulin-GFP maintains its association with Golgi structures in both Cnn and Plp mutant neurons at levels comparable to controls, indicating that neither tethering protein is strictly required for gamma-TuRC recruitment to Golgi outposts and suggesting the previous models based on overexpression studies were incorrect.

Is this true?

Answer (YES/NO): YES